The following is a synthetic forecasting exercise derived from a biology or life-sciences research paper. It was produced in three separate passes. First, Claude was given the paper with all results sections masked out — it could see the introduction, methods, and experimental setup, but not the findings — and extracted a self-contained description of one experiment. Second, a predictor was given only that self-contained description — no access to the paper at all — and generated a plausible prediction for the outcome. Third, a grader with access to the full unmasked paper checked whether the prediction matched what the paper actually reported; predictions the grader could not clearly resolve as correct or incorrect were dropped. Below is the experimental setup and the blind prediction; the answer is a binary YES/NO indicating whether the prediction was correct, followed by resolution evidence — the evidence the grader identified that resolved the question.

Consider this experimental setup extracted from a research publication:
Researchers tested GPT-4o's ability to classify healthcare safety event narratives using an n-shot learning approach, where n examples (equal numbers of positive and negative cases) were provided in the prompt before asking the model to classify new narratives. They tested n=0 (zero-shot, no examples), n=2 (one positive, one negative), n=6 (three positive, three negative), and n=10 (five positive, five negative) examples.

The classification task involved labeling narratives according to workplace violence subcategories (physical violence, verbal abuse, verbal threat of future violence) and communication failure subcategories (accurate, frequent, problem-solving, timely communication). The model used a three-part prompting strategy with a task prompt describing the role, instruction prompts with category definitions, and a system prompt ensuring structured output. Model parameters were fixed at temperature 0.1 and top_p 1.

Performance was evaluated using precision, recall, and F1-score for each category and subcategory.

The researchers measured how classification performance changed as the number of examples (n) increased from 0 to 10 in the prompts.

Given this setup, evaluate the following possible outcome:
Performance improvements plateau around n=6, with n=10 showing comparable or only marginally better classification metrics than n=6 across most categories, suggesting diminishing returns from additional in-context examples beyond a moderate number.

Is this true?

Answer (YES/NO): NO